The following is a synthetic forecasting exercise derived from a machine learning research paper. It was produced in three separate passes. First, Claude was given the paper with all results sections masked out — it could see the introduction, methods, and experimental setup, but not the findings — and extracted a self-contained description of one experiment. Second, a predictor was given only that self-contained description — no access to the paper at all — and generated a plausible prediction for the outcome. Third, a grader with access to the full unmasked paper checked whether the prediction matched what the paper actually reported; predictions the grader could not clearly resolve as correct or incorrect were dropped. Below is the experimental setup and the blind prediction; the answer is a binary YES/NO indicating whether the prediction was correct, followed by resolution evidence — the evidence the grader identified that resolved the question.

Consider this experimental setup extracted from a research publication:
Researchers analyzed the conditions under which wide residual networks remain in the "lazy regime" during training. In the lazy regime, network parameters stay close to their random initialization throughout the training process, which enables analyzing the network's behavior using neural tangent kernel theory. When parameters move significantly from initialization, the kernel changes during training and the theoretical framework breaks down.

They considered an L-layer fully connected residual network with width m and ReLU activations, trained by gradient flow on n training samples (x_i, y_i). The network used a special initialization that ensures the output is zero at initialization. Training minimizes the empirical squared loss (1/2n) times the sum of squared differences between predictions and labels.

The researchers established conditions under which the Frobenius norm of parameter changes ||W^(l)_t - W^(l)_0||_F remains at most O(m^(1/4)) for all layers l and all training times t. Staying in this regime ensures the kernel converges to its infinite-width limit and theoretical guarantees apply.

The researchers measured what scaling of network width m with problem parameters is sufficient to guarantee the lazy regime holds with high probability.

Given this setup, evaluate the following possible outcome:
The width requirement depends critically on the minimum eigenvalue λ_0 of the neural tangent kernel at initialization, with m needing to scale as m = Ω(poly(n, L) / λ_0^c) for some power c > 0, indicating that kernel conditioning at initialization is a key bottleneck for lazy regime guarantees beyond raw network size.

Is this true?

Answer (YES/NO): NO